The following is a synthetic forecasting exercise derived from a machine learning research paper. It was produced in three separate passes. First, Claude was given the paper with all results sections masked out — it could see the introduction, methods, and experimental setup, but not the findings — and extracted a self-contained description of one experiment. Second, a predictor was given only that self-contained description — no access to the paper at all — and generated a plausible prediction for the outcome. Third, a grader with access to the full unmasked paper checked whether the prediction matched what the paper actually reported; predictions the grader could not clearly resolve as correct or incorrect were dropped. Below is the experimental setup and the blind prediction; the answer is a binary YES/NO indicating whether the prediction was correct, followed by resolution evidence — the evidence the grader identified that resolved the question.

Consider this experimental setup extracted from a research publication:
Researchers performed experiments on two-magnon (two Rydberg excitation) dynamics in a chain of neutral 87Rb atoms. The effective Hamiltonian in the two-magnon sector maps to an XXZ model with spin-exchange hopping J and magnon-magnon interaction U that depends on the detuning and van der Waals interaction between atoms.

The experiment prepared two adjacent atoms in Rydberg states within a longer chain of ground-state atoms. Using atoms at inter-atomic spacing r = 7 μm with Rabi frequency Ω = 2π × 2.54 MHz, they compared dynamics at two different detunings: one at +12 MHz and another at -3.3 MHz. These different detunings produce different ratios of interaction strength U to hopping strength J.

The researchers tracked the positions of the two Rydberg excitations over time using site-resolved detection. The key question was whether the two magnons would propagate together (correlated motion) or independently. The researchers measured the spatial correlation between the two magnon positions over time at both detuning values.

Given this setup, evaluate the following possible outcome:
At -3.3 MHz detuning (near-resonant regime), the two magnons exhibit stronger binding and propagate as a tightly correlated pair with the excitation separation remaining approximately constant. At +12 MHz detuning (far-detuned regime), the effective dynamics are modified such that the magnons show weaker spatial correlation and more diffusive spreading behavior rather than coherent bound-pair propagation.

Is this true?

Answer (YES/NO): NO